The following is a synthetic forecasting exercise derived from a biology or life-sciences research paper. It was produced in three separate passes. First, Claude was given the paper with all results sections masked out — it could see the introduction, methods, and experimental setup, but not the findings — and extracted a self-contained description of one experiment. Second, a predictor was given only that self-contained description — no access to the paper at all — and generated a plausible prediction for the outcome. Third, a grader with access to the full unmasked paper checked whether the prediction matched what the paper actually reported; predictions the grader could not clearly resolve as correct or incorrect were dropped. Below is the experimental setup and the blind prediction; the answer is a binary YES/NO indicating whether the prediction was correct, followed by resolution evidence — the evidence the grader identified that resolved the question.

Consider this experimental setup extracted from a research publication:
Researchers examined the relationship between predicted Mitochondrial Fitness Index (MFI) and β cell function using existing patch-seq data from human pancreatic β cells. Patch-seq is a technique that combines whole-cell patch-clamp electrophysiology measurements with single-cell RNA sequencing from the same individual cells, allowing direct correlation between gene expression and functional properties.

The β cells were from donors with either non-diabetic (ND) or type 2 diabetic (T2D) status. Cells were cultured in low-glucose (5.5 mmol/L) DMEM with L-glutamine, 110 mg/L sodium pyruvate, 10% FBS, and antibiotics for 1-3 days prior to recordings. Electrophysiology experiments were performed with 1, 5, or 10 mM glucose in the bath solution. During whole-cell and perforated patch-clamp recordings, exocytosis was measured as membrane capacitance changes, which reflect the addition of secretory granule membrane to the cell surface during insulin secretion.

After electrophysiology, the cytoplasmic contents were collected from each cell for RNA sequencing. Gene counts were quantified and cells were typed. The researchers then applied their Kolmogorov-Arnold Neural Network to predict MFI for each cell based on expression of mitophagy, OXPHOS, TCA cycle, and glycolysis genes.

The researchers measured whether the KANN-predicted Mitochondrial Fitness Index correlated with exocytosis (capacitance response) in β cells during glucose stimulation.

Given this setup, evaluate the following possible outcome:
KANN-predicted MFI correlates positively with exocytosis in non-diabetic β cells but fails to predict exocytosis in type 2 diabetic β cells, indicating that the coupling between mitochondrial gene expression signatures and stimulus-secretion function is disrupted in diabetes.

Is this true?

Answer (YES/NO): YES